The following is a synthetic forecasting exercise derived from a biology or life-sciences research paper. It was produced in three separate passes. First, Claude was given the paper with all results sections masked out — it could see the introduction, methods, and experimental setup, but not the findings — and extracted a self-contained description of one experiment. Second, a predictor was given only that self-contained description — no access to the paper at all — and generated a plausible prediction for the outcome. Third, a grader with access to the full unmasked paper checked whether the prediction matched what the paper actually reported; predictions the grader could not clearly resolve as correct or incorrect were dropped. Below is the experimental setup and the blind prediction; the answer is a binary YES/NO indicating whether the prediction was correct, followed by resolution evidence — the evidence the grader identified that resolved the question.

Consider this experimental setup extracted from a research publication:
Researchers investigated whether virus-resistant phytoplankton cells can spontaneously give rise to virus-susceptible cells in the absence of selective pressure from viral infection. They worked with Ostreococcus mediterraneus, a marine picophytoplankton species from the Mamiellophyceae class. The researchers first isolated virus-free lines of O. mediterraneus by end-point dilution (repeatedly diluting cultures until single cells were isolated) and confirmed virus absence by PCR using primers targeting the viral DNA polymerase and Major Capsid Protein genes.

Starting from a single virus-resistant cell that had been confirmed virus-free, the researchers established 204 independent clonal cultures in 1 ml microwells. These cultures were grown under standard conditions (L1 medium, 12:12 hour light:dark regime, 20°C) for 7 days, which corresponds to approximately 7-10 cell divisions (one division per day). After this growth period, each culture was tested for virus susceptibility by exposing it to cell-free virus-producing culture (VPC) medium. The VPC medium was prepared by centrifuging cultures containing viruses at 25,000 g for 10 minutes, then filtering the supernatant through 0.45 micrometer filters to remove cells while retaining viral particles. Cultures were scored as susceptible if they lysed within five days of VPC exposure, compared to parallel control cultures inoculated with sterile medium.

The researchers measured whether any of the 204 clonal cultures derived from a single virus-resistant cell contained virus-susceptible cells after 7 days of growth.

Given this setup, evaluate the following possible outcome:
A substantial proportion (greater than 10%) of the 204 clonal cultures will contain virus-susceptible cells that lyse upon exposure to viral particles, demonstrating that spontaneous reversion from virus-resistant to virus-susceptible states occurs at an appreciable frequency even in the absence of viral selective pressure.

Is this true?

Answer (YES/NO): YES